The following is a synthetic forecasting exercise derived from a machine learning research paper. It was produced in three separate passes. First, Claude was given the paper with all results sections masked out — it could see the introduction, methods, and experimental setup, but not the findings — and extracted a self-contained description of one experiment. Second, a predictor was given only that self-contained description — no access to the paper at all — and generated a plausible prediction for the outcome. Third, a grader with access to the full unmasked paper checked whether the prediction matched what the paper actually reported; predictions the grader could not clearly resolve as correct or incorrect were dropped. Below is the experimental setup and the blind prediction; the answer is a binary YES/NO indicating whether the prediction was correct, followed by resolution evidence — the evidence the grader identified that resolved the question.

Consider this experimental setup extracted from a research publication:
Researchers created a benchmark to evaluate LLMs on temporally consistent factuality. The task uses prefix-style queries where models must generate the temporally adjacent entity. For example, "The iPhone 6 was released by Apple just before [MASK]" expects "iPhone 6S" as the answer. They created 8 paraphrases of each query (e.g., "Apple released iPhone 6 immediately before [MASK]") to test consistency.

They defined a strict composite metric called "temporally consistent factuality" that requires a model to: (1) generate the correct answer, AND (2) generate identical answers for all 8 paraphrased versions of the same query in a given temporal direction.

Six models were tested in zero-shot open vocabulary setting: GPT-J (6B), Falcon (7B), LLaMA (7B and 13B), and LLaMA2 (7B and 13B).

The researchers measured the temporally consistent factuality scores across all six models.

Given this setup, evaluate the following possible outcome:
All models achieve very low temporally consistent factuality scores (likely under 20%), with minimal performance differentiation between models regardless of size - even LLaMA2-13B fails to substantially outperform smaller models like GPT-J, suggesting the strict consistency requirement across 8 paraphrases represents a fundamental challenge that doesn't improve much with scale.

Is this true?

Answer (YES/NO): NO